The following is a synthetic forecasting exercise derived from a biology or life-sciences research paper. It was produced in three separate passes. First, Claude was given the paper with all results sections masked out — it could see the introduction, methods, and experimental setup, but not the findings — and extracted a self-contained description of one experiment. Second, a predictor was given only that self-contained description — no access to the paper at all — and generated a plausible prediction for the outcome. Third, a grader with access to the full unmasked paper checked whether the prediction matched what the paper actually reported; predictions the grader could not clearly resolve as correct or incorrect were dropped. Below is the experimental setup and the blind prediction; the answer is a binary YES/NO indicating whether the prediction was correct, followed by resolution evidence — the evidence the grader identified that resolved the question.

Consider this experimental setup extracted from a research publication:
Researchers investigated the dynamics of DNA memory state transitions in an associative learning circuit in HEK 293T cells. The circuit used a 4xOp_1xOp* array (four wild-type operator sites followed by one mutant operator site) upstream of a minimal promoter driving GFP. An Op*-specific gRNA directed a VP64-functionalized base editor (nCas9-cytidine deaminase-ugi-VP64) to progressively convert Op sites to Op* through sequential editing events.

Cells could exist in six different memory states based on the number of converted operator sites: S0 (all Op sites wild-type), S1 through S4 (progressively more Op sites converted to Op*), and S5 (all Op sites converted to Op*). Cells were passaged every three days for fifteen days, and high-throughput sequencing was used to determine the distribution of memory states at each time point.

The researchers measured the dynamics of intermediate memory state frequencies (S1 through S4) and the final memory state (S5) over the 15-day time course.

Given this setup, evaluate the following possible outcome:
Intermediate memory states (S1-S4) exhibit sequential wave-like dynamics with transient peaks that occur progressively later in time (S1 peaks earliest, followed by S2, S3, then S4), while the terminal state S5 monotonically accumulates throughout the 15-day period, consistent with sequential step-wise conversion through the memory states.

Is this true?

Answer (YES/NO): NO